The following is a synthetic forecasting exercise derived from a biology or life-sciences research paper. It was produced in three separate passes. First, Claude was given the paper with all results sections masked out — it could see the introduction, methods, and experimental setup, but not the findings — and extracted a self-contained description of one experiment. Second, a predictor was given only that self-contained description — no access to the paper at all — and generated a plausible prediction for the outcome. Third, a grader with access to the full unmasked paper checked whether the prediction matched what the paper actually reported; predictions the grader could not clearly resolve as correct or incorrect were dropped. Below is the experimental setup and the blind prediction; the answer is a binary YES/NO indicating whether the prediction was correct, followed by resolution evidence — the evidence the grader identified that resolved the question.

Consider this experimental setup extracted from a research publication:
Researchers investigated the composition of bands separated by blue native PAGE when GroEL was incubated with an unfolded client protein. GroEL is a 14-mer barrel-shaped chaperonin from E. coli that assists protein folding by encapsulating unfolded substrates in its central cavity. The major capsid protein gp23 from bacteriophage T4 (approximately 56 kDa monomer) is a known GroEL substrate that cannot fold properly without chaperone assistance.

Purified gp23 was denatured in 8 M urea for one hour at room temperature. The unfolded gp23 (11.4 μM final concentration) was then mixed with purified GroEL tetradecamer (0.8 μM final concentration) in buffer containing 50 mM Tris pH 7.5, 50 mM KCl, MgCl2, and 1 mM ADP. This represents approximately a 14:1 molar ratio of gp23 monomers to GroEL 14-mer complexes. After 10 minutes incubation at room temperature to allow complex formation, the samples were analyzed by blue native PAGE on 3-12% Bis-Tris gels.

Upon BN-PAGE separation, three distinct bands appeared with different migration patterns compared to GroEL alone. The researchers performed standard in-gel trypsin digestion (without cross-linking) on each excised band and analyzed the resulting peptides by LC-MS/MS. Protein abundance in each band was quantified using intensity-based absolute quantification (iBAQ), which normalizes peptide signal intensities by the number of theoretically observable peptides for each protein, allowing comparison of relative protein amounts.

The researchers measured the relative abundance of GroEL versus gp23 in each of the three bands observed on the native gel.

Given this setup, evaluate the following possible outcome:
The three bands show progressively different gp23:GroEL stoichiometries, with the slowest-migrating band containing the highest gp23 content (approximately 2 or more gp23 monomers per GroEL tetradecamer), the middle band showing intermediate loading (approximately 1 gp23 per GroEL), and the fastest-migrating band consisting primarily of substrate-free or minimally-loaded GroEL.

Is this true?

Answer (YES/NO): YES